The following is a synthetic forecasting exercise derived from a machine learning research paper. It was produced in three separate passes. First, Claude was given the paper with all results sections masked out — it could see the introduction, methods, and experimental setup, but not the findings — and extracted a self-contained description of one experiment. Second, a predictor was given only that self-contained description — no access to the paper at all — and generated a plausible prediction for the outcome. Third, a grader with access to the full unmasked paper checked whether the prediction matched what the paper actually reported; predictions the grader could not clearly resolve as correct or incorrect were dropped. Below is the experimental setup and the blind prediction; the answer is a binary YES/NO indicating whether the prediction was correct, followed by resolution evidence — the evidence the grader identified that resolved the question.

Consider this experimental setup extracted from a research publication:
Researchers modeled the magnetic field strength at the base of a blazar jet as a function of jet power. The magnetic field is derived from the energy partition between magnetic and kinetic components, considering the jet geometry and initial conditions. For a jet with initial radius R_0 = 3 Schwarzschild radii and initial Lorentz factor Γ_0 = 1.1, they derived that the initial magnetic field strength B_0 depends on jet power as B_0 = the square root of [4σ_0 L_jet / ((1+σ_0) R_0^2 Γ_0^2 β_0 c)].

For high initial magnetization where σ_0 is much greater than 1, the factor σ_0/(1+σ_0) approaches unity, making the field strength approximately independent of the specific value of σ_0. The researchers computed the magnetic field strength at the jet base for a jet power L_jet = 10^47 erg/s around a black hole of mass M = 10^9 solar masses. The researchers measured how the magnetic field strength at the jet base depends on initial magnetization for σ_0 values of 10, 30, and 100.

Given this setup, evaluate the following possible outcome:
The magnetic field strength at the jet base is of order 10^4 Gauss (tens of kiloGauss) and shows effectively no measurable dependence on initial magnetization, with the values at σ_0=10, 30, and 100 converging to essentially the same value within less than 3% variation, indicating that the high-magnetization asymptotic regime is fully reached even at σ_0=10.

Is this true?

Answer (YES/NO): NO